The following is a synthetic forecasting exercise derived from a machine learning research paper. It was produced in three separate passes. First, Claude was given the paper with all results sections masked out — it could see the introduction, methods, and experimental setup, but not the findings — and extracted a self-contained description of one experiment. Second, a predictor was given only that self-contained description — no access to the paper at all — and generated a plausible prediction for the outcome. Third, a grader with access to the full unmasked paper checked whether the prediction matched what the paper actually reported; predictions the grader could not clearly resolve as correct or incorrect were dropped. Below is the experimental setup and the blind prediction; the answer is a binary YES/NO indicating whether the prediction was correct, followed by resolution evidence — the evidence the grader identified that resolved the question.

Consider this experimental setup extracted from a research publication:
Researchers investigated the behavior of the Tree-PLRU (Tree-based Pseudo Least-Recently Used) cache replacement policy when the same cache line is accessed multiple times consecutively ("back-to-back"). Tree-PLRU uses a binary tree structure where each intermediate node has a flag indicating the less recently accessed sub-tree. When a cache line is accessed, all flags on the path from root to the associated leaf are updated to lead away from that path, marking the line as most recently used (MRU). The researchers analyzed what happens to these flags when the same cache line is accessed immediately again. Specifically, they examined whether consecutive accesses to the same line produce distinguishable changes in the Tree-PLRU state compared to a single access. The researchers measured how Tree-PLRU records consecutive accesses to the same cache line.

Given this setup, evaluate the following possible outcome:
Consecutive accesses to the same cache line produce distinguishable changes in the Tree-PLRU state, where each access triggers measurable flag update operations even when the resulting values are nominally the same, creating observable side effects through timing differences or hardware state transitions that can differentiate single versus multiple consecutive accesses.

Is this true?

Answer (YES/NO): NO